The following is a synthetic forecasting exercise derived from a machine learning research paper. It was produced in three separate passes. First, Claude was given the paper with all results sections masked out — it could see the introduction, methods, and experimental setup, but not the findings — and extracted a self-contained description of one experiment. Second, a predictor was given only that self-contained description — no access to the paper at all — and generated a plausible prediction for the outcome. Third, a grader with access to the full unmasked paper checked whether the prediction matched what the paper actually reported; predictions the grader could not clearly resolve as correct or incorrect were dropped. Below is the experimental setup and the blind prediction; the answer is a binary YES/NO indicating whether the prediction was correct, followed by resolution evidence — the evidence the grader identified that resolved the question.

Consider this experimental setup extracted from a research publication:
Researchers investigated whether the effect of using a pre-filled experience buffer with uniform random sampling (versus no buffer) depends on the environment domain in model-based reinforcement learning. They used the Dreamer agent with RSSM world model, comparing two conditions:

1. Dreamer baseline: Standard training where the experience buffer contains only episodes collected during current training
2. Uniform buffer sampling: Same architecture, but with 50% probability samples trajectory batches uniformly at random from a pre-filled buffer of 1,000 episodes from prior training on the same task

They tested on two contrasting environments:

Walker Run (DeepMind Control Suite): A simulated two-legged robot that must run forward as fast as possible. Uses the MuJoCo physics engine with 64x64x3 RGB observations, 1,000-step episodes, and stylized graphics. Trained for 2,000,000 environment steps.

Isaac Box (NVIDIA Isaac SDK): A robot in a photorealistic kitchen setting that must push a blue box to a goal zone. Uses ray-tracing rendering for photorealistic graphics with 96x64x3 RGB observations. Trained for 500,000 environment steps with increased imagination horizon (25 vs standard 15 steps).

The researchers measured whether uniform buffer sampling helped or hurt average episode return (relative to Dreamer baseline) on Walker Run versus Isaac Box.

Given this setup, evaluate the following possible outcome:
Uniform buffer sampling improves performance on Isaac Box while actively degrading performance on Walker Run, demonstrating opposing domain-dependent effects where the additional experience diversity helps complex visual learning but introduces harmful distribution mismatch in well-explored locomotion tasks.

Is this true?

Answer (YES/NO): NO